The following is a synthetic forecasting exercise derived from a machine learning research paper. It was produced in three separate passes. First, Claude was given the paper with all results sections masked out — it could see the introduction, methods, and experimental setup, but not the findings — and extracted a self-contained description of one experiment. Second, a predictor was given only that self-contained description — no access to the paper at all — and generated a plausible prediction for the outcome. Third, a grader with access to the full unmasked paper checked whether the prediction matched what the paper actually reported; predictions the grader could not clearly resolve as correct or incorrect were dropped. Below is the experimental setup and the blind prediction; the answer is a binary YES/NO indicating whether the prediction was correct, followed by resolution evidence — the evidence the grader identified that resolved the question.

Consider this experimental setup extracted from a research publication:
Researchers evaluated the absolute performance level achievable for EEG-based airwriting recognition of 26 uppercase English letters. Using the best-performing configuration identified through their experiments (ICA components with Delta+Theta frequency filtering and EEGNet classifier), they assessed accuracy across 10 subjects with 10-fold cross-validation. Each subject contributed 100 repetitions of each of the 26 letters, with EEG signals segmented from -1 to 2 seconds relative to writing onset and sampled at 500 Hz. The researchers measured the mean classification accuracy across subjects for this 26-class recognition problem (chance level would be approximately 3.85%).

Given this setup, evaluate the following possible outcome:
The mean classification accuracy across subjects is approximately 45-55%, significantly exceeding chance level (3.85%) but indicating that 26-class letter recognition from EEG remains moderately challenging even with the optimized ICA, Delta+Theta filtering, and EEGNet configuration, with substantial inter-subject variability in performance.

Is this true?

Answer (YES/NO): NO